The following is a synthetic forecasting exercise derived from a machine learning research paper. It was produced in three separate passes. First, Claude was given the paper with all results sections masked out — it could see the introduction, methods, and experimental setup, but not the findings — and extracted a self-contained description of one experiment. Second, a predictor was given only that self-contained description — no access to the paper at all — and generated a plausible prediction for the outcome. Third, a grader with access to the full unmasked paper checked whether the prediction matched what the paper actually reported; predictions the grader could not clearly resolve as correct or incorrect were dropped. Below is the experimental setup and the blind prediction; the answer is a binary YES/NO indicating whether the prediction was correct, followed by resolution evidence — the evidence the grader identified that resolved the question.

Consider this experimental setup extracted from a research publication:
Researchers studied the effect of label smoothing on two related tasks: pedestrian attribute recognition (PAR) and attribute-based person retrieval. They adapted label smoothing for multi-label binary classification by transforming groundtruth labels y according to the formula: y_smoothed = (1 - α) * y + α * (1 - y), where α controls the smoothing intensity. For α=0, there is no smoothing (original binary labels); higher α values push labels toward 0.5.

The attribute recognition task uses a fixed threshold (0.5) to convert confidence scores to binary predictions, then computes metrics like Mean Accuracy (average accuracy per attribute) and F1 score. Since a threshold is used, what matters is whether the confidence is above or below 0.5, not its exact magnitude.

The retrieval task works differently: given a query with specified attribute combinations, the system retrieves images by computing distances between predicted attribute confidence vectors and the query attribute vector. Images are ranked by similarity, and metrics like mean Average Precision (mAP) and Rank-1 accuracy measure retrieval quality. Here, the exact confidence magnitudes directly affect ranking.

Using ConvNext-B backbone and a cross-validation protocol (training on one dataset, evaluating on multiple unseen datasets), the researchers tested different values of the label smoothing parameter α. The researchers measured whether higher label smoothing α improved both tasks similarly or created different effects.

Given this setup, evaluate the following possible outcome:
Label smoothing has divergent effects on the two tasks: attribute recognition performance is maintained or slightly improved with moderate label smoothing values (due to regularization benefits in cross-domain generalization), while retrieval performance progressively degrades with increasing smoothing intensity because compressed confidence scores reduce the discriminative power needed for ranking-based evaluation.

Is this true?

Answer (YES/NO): YES